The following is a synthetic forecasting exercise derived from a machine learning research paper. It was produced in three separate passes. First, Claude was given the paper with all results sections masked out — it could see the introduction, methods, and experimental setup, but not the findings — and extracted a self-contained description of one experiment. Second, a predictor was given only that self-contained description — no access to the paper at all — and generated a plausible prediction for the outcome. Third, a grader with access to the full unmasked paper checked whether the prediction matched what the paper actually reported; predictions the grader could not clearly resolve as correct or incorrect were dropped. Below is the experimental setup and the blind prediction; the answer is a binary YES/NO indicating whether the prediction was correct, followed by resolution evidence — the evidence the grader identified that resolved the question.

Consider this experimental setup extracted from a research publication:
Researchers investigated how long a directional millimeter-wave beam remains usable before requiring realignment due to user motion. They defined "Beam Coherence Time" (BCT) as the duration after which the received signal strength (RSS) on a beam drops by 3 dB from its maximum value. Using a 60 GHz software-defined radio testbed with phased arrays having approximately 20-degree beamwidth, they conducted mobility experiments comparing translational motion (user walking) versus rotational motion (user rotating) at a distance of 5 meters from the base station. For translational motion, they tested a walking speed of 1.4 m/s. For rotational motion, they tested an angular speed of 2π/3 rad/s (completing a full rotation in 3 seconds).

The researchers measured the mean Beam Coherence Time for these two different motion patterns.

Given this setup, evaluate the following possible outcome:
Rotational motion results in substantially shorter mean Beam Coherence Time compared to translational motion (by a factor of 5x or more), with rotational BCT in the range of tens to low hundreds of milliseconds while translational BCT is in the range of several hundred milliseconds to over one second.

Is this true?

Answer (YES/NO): NO